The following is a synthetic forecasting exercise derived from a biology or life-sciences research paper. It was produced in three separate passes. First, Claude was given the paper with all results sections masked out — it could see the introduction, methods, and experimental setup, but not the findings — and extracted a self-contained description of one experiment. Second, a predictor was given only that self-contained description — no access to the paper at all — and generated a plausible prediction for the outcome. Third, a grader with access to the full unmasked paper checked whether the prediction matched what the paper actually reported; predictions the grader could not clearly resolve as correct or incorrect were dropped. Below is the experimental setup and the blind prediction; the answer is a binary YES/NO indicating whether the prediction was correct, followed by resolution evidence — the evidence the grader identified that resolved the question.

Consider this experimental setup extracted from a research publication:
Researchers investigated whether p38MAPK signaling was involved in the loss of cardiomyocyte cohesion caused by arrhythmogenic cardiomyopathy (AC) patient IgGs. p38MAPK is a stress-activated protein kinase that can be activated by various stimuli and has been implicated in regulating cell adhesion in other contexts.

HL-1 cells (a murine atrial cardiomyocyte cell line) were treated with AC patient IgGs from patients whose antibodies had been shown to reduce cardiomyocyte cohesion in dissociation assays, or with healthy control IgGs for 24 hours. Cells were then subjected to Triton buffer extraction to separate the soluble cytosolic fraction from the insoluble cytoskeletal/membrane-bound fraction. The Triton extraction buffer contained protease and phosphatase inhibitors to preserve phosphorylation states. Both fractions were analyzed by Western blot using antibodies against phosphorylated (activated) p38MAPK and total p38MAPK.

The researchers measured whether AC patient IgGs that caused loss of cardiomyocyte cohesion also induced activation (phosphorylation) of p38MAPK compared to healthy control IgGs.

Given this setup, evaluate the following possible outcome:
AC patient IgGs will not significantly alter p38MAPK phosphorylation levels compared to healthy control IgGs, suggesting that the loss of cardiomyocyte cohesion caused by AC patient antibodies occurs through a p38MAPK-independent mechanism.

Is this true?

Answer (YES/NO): NO